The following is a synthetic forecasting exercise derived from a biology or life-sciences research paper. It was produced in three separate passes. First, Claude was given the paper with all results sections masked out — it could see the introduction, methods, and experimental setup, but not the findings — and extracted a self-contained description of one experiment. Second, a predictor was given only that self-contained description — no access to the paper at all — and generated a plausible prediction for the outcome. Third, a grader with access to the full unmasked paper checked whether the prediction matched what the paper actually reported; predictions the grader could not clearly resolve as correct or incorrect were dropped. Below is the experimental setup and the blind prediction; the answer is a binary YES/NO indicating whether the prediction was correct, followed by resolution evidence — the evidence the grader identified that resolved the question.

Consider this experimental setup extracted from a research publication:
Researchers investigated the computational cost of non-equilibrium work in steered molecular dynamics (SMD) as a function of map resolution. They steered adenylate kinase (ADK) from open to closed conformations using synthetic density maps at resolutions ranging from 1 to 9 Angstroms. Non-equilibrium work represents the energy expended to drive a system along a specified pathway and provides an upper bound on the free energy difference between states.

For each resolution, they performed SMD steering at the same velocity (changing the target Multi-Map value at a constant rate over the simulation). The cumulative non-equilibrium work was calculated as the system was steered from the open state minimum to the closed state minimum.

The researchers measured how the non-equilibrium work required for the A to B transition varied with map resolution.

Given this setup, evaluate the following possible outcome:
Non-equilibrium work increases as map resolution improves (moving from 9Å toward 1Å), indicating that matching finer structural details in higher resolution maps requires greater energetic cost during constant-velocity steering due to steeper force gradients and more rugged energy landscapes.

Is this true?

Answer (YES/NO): YES